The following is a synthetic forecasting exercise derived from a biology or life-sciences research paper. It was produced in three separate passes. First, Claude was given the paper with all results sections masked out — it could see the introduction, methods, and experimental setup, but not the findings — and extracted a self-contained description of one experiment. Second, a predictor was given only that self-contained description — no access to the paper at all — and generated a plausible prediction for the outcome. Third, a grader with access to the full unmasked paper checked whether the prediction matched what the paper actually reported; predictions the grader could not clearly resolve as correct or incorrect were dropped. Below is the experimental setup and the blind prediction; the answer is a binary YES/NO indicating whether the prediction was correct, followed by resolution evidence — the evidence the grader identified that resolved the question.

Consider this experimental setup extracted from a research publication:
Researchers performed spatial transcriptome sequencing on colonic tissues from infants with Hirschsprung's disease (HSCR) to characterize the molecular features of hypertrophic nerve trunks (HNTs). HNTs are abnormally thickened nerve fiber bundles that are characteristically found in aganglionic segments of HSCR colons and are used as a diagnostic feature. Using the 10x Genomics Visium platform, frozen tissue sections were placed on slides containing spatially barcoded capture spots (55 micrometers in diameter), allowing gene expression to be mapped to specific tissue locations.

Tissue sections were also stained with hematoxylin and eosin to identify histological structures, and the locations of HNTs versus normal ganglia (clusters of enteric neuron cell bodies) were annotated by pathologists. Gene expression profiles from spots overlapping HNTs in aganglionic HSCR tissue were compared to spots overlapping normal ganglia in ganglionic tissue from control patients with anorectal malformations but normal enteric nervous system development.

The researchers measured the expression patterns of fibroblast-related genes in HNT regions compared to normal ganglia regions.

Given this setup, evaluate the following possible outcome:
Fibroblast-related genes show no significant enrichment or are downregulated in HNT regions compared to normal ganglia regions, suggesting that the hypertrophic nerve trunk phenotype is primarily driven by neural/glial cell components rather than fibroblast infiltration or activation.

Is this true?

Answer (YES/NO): NO